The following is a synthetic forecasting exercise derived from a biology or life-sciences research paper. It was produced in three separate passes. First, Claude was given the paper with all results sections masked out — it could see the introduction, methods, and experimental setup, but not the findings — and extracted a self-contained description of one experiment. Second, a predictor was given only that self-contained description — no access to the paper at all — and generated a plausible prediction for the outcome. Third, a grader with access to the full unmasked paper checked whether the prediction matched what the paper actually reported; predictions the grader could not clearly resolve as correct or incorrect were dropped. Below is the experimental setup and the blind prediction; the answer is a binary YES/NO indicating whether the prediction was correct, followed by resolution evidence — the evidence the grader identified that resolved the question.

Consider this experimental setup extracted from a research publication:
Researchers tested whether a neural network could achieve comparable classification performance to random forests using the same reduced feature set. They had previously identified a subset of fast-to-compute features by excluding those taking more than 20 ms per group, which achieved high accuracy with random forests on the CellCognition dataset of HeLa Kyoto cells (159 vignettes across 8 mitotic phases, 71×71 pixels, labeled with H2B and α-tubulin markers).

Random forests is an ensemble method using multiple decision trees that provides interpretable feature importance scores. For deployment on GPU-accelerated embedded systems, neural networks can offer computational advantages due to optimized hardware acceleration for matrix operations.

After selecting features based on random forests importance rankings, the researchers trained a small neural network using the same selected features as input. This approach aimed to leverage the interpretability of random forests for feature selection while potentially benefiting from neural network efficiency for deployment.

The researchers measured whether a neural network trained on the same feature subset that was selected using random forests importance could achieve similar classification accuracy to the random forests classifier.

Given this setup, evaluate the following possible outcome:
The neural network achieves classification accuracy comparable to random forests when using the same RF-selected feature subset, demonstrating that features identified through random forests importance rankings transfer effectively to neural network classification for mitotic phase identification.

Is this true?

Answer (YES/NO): NO